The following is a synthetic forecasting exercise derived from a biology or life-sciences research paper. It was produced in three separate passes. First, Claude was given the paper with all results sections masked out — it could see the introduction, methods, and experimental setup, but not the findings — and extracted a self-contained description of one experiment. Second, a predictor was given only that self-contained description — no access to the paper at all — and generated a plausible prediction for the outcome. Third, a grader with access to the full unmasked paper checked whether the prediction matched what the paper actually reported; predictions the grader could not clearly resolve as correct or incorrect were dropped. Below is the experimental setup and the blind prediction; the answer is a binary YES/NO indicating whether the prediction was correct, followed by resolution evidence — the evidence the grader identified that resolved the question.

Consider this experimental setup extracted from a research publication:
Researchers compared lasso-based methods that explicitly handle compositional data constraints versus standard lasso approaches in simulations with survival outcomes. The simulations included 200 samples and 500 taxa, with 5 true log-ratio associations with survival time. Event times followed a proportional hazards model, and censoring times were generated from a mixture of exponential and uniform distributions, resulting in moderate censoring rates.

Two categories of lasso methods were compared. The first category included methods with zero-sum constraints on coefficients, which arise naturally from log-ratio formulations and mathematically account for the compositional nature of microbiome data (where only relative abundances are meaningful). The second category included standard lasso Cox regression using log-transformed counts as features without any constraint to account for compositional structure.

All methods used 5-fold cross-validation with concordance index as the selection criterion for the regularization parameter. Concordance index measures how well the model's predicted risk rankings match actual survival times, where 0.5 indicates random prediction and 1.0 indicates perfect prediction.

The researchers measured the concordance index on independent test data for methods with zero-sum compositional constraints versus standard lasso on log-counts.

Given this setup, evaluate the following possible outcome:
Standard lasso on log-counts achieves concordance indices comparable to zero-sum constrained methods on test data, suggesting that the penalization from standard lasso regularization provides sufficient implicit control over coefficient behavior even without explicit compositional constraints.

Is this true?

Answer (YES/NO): YES